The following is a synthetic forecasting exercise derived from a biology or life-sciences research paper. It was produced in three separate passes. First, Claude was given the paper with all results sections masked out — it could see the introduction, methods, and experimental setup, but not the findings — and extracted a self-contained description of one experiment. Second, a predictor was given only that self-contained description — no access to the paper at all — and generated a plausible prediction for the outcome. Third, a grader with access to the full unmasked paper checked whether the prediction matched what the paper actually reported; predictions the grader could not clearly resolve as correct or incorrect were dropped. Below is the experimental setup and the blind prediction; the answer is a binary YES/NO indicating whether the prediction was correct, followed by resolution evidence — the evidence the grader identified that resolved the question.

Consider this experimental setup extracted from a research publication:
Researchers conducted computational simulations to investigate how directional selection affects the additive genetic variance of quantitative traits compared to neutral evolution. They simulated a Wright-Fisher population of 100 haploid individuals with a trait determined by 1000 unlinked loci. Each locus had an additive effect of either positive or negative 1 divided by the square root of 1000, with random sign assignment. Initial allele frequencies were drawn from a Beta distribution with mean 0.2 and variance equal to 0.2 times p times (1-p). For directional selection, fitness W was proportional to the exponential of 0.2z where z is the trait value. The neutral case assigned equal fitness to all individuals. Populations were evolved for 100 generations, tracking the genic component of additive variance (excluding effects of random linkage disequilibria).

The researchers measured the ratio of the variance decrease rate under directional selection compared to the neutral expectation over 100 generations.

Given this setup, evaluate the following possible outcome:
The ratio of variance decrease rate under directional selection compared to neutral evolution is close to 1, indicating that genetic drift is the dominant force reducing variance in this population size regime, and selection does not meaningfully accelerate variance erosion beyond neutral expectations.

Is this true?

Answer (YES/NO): YES